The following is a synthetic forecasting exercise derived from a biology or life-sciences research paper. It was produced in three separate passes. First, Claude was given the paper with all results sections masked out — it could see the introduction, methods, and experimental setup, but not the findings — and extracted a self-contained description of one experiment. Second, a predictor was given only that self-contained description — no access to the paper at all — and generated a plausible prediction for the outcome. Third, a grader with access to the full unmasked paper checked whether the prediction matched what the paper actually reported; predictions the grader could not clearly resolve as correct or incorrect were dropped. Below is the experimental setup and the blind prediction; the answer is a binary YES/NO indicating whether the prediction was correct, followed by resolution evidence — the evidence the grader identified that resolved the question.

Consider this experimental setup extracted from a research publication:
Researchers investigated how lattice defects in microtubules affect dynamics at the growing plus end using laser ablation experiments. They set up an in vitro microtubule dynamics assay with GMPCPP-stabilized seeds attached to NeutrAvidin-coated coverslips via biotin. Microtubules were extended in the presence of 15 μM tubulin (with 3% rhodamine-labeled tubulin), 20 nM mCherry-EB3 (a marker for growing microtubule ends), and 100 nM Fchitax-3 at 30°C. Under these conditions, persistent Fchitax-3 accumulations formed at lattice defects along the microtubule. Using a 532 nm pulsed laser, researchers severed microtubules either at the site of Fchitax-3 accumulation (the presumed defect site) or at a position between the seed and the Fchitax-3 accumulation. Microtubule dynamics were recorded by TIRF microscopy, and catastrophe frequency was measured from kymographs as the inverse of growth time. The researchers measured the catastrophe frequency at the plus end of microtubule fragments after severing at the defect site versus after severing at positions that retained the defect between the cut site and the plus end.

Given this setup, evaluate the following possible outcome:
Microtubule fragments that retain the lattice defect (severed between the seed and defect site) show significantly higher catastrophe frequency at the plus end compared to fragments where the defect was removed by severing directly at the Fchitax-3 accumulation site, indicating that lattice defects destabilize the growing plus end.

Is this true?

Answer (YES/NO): YES